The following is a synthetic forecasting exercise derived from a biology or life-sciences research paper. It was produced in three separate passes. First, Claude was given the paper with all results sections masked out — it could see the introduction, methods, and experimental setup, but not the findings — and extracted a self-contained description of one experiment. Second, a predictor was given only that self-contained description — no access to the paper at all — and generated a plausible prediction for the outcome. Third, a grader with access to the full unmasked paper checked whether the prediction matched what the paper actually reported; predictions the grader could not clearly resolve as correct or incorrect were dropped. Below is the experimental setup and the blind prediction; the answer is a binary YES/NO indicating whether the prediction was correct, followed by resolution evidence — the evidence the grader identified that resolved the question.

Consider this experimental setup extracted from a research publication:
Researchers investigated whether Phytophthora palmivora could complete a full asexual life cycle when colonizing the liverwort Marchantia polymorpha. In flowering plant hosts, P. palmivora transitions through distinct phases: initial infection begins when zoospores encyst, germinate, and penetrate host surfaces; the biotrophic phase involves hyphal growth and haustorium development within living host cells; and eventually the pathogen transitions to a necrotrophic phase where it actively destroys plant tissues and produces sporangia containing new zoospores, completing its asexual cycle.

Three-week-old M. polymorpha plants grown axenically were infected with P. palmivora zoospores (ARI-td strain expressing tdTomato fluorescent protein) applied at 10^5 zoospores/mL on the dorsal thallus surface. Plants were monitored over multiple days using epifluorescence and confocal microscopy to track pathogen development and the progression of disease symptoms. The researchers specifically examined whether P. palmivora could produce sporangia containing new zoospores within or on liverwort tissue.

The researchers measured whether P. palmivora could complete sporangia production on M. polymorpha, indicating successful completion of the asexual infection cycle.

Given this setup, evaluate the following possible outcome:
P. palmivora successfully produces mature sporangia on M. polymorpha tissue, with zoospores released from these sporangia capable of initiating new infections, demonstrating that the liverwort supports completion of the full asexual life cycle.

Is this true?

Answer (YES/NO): NO